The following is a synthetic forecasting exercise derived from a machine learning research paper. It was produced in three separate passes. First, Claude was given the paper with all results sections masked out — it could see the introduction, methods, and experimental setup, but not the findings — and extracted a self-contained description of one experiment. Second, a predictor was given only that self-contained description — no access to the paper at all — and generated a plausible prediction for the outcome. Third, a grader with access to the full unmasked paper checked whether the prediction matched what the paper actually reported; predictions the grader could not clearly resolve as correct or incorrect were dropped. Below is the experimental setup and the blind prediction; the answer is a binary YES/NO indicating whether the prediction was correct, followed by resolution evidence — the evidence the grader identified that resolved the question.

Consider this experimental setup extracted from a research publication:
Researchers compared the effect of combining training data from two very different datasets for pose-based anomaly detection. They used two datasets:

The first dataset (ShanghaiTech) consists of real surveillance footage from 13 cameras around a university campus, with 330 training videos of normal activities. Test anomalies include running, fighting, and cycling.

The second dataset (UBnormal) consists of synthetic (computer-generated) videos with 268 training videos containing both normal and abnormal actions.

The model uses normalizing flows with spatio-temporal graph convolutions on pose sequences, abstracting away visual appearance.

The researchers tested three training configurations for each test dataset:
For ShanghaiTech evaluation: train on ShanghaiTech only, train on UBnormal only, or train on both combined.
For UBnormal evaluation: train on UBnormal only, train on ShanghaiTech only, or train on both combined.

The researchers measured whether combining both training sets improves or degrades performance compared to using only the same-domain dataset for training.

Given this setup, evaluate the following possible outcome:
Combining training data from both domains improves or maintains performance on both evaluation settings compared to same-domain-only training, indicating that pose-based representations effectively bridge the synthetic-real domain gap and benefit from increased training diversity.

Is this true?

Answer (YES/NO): NO